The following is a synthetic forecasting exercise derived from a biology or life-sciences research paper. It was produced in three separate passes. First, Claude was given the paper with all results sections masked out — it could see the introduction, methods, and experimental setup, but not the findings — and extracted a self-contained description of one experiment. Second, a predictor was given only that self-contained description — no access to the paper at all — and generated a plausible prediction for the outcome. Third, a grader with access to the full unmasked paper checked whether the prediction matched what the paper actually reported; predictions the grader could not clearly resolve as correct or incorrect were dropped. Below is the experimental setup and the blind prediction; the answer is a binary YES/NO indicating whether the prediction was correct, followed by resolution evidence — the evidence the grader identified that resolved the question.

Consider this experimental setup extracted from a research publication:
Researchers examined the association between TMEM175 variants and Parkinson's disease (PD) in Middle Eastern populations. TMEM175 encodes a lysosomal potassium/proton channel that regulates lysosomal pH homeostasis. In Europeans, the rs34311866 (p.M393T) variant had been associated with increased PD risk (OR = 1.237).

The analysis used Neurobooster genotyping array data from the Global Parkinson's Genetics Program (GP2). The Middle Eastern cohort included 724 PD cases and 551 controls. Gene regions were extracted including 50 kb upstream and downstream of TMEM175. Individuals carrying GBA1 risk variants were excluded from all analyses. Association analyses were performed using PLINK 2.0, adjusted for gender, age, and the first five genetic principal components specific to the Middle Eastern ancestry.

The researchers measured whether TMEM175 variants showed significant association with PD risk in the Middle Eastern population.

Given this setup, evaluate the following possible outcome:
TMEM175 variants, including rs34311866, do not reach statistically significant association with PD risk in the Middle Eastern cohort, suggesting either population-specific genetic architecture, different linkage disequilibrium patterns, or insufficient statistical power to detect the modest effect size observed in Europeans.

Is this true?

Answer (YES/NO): NO